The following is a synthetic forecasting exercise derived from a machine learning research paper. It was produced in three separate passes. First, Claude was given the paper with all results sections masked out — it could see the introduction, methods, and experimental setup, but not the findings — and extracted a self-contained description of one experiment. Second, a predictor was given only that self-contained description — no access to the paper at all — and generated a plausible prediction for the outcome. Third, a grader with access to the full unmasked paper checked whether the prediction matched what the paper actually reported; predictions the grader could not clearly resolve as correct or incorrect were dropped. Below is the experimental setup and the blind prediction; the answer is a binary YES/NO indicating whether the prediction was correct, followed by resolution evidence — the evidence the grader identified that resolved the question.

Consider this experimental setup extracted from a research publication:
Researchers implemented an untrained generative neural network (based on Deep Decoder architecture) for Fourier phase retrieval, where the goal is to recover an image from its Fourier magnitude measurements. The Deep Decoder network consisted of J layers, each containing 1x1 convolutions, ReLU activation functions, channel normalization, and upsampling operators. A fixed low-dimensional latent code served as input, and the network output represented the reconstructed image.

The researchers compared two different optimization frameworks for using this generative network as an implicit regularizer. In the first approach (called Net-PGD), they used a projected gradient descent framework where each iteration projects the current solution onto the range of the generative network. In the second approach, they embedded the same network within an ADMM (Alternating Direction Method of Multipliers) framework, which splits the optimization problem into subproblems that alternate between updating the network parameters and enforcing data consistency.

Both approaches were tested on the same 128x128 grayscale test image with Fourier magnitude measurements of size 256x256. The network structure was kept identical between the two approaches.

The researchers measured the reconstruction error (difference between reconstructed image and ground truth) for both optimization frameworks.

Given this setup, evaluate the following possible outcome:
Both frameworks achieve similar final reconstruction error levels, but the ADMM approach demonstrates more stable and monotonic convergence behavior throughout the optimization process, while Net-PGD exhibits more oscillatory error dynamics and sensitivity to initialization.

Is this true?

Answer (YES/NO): NO